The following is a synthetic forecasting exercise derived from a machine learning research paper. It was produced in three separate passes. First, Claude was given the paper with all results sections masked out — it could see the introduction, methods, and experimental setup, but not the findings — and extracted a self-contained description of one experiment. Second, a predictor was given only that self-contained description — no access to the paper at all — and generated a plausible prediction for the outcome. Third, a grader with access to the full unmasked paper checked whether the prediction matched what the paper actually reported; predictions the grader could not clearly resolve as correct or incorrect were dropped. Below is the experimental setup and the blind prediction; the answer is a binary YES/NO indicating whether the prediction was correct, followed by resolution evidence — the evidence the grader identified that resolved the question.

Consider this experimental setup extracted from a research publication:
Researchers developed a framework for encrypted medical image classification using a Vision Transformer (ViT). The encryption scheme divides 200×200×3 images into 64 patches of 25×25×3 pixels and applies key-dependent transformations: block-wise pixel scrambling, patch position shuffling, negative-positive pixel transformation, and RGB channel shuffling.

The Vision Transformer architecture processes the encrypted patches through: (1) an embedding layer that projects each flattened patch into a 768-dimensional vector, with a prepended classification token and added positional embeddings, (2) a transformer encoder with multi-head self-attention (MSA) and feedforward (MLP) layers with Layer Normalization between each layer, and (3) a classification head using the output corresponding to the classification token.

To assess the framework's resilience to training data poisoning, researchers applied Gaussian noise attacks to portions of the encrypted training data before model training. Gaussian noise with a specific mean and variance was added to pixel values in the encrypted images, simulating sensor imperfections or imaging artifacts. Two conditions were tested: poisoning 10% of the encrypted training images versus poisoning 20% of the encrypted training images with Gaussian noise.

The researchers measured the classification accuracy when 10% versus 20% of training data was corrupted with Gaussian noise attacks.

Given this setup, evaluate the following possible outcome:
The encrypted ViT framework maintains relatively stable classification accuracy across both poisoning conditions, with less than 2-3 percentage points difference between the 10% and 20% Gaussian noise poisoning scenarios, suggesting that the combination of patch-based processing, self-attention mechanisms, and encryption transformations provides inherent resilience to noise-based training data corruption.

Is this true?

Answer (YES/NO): NO